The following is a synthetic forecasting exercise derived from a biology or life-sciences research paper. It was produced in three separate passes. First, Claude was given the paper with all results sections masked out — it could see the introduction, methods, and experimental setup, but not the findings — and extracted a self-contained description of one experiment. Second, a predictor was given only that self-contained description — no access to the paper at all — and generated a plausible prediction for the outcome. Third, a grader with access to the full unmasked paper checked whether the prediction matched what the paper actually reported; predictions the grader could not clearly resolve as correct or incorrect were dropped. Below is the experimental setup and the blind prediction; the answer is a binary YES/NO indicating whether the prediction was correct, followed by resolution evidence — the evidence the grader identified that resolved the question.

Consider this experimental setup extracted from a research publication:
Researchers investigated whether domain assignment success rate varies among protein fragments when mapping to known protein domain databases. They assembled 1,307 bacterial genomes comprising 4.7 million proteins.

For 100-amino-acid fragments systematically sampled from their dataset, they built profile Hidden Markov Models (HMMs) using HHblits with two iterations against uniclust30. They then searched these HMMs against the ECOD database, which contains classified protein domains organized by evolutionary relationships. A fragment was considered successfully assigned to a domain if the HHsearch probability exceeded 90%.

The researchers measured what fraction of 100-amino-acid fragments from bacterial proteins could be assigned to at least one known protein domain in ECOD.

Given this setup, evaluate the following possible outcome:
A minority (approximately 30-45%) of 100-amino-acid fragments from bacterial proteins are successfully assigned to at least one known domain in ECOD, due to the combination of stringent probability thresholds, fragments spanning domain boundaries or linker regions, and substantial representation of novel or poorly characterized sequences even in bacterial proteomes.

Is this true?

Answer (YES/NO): NO